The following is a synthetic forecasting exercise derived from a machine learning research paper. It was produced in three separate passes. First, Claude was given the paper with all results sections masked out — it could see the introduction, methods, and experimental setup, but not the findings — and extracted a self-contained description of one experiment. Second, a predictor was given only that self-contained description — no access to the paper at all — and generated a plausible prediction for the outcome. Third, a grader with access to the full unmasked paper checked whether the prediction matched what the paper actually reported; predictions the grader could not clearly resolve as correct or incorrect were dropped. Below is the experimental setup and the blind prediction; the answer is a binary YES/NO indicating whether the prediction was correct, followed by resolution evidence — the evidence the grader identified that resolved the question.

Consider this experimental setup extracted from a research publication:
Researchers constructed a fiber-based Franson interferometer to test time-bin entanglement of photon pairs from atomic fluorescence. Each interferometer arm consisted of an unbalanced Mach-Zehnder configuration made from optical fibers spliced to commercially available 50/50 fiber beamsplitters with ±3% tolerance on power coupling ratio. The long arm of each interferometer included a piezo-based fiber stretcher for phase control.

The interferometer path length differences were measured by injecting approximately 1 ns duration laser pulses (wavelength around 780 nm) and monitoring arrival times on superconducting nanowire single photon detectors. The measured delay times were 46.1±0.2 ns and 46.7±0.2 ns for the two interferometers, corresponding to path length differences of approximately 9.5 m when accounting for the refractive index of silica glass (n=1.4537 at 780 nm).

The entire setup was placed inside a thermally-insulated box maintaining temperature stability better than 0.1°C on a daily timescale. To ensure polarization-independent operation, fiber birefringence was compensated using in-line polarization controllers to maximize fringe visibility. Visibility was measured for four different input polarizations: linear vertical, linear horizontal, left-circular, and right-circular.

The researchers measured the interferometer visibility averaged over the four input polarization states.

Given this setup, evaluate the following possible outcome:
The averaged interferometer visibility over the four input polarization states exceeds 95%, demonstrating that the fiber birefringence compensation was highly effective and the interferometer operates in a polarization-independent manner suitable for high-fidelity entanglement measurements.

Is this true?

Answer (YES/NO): YES